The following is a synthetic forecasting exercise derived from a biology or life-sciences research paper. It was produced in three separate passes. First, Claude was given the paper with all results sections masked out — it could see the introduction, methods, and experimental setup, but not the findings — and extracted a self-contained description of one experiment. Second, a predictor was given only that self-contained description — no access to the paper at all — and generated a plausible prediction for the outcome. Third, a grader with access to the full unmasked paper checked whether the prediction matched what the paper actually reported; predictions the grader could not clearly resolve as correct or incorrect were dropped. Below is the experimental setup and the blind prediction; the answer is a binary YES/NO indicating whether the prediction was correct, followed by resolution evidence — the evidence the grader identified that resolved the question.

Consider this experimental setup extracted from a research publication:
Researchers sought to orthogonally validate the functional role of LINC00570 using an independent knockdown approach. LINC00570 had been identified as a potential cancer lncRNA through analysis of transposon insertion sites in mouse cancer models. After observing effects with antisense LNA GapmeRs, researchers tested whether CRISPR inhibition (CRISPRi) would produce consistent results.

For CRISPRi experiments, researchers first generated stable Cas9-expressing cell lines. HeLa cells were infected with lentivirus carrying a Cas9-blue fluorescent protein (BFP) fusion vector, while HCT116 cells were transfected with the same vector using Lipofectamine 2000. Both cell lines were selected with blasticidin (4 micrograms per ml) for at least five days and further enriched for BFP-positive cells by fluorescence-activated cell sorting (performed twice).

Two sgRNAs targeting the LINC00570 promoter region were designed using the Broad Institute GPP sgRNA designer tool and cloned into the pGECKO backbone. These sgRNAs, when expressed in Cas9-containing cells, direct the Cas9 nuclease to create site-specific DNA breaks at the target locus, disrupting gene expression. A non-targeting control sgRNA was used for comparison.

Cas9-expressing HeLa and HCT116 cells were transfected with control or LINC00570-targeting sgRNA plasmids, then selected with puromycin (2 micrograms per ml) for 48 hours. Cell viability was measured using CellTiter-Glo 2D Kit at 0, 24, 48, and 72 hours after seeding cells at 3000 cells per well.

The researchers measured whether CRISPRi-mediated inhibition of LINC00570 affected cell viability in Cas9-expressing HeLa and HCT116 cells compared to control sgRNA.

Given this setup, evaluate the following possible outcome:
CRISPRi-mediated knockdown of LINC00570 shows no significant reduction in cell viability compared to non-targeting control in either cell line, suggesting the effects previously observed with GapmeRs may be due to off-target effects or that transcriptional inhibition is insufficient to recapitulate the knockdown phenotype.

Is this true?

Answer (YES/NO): NO